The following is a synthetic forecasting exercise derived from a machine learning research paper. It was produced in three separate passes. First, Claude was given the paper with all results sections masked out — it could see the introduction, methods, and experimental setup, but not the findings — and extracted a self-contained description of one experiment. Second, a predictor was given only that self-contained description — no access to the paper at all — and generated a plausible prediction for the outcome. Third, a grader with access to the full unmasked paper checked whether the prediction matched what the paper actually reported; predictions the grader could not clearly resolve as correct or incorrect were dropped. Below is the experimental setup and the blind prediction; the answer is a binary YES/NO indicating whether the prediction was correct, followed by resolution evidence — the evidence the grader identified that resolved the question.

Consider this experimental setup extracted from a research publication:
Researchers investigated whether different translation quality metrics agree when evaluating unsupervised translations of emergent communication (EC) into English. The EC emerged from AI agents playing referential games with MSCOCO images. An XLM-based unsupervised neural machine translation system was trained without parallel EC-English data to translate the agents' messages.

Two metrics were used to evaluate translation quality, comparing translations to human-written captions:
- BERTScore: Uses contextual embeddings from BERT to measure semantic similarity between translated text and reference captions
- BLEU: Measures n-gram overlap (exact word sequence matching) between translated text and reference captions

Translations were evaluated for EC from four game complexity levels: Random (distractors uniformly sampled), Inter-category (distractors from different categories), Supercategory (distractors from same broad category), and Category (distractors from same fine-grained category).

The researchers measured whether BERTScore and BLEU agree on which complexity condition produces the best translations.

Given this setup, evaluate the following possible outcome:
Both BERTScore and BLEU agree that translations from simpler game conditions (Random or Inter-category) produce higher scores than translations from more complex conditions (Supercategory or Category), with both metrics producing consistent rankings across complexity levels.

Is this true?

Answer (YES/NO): NO